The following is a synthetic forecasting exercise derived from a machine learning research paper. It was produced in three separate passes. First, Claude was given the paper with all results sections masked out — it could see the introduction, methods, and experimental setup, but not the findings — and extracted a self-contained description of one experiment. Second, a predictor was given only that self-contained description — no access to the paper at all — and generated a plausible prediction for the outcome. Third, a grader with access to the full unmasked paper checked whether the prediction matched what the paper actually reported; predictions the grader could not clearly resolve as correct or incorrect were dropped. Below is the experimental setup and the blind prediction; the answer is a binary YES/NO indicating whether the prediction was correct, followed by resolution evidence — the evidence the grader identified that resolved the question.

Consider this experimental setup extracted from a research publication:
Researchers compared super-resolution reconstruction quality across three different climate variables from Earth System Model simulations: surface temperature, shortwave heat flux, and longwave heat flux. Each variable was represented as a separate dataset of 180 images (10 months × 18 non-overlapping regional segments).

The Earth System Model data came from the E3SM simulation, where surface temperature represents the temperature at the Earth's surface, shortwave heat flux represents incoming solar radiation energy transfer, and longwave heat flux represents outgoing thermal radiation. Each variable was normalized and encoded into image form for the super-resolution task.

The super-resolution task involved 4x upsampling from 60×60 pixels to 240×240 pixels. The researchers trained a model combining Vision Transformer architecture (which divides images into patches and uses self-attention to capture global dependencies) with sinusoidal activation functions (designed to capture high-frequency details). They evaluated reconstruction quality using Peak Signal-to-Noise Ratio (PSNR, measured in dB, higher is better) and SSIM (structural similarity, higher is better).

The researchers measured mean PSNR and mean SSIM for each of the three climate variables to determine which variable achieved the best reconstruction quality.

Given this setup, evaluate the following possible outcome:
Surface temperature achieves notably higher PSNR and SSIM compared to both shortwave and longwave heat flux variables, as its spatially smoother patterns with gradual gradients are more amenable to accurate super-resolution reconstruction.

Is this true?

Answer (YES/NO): NO